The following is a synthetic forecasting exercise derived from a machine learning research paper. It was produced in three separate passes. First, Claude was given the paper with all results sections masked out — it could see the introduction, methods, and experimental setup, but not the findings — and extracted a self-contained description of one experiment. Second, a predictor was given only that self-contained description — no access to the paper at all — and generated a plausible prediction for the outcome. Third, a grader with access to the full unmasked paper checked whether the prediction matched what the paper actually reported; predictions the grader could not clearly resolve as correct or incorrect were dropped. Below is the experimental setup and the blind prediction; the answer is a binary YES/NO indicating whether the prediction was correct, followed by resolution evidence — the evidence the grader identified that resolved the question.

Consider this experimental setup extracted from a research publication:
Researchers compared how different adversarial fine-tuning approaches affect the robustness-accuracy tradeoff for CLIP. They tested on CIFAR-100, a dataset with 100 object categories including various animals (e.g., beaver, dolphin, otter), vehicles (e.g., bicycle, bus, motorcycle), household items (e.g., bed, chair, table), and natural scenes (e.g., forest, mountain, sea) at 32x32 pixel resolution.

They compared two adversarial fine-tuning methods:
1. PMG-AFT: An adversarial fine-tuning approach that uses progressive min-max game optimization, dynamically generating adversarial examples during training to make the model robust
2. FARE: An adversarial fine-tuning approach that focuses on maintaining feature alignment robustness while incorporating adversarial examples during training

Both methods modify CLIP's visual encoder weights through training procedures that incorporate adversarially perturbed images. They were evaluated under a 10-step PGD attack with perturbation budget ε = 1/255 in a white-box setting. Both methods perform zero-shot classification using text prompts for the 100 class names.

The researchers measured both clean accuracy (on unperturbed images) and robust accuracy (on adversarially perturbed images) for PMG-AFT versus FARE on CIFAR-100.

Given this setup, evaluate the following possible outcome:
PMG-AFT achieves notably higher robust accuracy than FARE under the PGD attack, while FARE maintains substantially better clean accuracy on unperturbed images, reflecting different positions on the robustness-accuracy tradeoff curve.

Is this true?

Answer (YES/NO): YES